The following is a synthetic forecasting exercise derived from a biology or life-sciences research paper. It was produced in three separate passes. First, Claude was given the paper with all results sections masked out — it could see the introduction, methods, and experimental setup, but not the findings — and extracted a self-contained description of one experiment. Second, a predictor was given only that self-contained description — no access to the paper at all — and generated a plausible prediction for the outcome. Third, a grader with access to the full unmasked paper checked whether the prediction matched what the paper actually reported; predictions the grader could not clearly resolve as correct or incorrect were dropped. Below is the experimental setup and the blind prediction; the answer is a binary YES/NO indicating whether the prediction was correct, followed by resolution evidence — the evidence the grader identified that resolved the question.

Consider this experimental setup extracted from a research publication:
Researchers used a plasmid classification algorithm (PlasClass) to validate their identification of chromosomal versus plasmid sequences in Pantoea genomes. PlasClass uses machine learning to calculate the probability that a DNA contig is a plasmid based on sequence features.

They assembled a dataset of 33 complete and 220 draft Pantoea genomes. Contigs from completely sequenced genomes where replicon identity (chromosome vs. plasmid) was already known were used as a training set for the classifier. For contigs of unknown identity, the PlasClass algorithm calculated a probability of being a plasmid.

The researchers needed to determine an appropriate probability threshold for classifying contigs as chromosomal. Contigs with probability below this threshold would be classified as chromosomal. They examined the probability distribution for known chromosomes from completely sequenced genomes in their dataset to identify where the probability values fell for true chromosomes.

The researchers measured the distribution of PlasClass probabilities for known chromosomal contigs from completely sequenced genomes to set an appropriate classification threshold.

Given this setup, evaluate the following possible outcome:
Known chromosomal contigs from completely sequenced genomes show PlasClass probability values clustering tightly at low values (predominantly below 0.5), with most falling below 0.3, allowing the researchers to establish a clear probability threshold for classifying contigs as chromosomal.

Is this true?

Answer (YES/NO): YES